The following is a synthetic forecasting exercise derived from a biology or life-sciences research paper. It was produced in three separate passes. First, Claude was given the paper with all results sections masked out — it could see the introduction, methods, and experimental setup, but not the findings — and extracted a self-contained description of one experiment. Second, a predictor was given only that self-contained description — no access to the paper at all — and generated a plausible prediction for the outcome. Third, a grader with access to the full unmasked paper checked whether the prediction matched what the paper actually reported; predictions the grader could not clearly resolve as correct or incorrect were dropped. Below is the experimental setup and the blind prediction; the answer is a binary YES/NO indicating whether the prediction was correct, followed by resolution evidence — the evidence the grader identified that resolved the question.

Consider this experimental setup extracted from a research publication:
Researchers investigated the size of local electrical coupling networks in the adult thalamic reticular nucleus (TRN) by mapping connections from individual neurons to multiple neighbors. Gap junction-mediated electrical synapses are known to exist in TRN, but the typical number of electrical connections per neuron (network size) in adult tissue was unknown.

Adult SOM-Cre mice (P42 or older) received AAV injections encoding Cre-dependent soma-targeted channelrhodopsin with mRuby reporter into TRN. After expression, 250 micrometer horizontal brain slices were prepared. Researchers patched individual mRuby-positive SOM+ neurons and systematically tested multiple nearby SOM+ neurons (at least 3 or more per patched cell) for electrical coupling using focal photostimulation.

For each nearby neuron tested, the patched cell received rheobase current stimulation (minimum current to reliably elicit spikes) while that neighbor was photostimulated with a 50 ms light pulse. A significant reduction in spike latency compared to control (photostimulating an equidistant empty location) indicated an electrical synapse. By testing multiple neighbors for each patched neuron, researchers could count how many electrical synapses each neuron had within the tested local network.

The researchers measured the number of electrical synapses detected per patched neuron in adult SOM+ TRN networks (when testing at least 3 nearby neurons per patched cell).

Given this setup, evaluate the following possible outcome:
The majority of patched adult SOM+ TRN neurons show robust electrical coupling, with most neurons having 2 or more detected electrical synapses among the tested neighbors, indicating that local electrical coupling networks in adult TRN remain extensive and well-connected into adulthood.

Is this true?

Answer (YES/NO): NO